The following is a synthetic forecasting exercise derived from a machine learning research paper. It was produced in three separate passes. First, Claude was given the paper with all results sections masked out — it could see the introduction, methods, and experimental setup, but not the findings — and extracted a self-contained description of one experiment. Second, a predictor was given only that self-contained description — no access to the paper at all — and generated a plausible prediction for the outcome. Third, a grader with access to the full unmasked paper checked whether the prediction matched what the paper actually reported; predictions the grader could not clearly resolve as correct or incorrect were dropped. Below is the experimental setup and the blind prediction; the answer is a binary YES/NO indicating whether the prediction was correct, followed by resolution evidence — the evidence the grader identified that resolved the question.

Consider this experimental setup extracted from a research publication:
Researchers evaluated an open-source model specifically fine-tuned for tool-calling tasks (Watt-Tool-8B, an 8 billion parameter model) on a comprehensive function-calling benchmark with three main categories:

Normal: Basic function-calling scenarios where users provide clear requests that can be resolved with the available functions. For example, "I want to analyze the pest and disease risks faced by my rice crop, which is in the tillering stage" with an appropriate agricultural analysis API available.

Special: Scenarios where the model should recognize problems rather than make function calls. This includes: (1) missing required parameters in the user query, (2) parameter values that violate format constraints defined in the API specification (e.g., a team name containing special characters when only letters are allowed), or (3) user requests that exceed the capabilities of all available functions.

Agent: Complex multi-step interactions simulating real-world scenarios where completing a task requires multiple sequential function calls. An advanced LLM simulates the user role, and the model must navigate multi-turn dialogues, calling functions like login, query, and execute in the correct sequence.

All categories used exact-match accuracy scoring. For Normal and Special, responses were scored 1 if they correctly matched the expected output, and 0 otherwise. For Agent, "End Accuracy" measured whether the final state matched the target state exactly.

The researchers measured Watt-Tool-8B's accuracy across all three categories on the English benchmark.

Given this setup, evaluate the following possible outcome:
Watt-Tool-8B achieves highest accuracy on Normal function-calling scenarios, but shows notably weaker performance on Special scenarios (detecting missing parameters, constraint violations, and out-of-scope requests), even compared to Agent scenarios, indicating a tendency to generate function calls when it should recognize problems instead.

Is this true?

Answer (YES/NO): NO